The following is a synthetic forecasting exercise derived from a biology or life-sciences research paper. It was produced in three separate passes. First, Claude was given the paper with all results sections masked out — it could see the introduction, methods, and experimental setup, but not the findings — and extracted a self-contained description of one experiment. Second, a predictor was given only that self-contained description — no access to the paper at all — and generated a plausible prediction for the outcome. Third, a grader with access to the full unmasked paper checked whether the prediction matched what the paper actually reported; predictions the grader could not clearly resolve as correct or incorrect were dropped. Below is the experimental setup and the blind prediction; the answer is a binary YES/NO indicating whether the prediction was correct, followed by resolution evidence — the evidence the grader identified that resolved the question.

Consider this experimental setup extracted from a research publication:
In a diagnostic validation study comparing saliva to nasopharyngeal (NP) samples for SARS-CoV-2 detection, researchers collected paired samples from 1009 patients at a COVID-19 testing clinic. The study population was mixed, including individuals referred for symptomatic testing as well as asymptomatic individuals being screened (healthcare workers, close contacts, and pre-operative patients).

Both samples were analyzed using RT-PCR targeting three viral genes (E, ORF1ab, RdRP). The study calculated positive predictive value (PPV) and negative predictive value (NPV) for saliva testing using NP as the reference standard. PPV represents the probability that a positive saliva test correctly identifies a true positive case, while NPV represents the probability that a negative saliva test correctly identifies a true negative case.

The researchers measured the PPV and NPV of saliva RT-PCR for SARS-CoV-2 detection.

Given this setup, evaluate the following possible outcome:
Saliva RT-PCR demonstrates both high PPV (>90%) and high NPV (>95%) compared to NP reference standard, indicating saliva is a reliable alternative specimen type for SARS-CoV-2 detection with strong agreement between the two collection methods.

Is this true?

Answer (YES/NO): NO